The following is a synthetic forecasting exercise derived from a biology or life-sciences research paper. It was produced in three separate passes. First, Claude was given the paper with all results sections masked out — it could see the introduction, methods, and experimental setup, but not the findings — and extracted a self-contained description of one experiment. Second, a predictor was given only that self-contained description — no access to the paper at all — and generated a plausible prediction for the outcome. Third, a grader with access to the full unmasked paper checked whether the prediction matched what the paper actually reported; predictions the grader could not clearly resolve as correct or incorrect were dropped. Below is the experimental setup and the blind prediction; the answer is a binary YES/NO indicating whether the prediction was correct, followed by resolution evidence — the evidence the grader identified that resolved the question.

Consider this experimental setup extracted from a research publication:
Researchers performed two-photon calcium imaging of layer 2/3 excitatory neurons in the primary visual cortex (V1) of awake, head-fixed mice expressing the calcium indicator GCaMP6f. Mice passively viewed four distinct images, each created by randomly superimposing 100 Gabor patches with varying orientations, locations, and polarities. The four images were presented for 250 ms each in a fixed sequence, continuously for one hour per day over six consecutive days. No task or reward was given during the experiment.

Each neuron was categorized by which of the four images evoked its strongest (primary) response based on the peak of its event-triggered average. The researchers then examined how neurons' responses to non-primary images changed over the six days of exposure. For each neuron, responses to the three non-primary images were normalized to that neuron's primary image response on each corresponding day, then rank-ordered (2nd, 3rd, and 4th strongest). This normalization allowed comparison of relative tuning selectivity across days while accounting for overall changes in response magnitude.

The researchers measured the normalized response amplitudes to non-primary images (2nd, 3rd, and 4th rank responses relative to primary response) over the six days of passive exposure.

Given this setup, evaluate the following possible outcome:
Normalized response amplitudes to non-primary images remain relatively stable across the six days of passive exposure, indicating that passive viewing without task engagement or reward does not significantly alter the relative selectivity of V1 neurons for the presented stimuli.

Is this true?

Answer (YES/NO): NO